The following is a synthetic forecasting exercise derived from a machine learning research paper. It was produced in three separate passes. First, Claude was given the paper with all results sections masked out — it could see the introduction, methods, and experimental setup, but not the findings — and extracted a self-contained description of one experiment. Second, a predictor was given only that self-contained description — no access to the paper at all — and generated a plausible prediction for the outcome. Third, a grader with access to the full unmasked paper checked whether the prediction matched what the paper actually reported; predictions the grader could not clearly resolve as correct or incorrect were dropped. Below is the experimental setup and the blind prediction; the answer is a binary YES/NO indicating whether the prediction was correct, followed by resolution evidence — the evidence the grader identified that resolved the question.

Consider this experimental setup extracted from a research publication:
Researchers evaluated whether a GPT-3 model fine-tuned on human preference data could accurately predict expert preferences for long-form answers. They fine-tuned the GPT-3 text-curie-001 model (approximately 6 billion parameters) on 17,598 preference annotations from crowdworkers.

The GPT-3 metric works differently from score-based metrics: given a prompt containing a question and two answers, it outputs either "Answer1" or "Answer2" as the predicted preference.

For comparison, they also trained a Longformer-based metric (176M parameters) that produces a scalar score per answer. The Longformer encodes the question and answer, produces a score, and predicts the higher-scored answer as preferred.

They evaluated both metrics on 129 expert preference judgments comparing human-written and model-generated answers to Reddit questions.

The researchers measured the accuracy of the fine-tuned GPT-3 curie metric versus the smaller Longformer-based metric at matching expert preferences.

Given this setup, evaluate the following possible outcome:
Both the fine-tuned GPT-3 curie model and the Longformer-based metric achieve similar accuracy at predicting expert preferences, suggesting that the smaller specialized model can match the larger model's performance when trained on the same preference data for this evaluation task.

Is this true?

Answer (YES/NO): YES